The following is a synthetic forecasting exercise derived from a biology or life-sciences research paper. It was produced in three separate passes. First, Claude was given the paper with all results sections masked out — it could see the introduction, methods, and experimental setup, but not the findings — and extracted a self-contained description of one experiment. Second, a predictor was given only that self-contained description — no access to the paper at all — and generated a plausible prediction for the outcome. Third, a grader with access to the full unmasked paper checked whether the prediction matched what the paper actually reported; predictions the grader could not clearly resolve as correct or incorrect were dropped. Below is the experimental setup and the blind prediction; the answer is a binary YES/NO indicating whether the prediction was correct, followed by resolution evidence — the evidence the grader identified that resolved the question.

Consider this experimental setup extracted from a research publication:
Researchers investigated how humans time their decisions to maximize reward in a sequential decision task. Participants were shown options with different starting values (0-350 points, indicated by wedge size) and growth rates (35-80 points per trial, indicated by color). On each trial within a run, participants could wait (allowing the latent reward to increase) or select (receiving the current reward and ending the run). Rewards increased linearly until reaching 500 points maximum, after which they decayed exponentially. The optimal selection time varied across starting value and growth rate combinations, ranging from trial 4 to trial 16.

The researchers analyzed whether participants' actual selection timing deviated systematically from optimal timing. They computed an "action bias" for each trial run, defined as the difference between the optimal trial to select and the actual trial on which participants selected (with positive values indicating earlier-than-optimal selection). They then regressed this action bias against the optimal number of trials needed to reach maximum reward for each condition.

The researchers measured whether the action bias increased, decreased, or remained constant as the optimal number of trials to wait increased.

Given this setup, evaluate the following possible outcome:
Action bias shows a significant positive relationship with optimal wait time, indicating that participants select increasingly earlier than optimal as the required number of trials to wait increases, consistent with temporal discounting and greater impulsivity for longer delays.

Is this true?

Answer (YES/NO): YES